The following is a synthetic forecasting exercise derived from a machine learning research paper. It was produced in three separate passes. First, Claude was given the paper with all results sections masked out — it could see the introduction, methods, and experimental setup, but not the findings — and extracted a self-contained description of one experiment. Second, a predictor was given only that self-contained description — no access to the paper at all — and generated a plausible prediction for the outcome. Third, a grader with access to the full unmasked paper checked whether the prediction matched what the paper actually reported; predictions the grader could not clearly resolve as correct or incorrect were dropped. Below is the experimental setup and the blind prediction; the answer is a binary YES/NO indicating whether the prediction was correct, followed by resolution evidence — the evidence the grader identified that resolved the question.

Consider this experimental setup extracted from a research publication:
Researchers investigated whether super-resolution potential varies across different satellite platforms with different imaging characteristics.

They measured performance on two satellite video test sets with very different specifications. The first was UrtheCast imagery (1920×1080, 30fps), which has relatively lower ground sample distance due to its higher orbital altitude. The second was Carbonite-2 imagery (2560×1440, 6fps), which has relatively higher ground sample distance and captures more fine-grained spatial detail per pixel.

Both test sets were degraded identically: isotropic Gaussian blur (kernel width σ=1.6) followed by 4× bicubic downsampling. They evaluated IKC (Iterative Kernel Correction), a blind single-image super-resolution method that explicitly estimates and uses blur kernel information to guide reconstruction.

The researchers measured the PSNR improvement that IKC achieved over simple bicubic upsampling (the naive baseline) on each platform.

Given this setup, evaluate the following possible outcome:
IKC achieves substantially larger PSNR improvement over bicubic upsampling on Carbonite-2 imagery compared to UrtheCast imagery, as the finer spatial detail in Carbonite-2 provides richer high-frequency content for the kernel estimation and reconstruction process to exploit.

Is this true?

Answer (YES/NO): YES